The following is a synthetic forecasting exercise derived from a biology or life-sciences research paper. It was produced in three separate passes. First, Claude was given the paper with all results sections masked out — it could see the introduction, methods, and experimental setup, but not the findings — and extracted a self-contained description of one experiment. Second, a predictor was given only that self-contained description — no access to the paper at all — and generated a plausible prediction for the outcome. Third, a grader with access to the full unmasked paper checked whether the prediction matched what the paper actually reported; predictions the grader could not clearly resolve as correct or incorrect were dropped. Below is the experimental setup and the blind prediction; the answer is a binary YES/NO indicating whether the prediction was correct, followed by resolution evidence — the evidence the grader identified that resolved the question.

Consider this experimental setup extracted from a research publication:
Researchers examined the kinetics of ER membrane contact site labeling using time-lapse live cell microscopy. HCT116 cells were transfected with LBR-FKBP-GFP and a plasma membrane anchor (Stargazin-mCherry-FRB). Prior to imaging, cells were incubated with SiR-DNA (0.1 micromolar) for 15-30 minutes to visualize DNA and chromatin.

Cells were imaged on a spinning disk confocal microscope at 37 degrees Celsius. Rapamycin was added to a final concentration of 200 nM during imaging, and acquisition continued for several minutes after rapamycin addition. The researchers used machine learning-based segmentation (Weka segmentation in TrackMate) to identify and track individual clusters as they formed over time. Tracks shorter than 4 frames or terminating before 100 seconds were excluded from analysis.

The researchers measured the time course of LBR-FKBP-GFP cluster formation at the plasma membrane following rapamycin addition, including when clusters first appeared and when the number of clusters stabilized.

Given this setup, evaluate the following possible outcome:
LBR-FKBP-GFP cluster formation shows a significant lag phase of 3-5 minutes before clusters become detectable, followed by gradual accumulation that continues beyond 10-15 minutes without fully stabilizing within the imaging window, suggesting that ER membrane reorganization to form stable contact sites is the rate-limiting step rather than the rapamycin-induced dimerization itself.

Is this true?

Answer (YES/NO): NO